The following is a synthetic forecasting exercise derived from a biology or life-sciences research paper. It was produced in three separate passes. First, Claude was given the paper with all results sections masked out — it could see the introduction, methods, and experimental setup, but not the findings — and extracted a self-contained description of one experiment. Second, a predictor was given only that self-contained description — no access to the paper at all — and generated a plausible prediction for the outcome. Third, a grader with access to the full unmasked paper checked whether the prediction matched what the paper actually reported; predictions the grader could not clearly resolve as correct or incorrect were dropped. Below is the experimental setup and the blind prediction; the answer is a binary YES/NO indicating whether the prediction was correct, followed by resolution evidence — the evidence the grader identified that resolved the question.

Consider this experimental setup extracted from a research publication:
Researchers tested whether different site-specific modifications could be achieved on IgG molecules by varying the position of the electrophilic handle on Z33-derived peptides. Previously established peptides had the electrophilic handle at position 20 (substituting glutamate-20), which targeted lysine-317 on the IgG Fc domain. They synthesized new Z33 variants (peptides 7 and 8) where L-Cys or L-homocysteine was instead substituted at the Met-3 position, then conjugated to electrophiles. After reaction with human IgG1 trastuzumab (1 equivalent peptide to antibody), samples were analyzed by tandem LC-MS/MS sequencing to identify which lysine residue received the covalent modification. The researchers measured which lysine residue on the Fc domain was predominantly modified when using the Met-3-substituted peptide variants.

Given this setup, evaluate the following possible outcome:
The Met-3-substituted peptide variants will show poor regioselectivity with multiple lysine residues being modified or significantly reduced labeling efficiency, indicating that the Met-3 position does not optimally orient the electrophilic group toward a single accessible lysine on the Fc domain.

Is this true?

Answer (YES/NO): NO